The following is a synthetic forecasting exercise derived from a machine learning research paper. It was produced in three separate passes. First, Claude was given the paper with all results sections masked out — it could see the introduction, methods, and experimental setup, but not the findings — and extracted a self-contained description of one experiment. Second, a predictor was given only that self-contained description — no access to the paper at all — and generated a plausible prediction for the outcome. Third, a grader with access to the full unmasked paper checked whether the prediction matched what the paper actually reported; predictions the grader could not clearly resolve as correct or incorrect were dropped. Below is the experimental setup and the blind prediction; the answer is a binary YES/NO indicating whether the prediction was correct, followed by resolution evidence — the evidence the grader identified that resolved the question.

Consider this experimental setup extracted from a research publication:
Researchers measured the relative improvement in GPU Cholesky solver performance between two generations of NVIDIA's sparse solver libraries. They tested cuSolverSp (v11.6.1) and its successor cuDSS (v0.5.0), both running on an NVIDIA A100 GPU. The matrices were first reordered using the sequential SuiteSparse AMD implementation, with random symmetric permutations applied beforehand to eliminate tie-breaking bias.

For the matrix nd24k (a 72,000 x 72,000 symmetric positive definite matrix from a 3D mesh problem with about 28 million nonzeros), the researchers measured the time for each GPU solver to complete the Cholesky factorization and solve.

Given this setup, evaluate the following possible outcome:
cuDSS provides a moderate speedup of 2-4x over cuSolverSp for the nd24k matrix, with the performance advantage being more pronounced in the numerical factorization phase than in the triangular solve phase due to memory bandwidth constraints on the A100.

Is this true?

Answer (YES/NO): NO